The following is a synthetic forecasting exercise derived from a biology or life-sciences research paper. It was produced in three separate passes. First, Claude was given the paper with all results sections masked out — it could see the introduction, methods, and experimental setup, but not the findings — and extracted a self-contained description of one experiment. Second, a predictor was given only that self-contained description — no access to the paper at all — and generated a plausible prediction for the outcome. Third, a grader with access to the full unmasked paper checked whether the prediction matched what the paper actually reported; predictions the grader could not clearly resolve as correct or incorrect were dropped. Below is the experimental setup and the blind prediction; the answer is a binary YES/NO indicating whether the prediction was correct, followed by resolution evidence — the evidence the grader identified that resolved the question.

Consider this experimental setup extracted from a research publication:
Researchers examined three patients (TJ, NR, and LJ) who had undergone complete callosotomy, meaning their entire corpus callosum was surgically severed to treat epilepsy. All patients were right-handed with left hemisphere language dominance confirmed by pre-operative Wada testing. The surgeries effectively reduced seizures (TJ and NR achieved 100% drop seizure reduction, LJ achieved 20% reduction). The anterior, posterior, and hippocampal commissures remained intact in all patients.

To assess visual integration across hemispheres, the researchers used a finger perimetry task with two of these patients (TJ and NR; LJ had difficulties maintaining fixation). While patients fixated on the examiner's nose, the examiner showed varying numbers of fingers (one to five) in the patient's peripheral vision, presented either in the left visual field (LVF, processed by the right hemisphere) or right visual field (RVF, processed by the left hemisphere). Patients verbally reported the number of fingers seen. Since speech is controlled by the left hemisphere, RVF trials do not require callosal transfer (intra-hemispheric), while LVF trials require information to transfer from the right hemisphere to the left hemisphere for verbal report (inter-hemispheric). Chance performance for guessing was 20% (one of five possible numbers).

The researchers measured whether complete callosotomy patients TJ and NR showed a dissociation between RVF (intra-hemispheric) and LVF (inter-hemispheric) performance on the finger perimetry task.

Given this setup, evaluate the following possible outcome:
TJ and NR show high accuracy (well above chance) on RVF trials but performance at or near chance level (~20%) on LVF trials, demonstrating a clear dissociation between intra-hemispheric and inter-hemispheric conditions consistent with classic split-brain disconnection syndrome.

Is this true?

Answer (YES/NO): YES